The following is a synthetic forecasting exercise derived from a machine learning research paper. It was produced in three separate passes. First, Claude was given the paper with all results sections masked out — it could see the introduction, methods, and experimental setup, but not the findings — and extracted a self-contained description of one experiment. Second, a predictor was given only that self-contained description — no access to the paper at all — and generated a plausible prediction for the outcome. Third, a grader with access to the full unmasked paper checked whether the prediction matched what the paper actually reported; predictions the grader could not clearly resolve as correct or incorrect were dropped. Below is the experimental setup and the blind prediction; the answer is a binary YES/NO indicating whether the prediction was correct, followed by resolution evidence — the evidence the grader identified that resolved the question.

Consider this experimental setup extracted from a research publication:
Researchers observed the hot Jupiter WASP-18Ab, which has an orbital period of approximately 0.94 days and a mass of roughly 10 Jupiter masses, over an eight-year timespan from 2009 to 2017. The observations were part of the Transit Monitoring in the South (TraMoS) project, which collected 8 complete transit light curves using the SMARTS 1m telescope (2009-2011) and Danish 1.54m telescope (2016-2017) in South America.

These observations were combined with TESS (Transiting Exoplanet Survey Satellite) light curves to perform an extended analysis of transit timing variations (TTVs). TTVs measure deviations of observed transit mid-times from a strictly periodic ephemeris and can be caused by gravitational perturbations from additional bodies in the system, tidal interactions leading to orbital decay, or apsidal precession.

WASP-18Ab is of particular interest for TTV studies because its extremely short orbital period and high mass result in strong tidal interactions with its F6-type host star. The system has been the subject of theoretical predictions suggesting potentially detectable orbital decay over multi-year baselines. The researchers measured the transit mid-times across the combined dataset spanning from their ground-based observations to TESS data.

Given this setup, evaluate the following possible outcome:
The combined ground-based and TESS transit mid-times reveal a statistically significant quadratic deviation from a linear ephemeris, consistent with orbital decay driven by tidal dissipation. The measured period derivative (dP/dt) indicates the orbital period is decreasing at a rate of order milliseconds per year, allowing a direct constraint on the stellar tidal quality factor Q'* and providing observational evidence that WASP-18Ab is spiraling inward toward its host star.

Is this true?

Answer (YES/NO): NO